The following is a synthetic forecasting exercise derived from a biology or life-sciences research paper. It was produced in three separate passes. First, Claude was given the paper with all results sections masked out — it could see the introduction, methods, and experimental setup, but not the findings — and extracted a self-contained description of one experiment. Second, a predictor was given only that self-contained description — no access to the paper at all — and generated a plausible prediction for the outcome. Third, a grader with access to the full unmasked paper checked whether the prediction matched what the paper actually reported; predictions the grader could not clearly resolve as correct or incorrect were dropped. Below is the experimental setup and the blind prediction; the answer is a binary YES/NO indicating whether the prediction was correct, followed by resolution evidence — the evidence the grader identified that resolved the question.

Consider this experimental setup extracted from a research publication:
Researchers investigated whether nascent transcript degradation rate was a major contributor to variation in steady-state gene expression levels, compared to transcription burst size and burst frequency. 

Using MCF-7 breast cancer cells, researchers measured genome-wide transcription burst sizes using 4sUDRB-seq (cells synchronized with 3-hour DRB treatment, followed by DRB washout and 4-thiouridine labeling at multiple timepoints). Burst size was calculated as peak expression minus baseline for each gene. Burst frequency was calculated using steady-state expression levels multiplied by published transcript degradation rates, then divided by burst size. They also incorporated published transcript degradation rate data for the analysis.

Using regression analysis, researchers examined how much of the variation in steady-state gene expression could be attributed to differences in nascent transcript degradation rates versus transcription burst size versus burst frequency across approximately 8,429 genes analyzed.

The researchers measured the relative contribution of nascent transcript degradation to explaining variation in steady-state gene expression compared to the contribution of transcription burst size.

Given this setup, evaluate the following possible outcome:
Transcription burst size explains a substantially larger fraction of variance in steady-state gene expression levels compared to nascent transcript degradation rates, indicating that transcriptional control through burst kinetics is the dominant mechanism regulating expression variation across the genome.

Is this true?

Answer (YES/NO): YES